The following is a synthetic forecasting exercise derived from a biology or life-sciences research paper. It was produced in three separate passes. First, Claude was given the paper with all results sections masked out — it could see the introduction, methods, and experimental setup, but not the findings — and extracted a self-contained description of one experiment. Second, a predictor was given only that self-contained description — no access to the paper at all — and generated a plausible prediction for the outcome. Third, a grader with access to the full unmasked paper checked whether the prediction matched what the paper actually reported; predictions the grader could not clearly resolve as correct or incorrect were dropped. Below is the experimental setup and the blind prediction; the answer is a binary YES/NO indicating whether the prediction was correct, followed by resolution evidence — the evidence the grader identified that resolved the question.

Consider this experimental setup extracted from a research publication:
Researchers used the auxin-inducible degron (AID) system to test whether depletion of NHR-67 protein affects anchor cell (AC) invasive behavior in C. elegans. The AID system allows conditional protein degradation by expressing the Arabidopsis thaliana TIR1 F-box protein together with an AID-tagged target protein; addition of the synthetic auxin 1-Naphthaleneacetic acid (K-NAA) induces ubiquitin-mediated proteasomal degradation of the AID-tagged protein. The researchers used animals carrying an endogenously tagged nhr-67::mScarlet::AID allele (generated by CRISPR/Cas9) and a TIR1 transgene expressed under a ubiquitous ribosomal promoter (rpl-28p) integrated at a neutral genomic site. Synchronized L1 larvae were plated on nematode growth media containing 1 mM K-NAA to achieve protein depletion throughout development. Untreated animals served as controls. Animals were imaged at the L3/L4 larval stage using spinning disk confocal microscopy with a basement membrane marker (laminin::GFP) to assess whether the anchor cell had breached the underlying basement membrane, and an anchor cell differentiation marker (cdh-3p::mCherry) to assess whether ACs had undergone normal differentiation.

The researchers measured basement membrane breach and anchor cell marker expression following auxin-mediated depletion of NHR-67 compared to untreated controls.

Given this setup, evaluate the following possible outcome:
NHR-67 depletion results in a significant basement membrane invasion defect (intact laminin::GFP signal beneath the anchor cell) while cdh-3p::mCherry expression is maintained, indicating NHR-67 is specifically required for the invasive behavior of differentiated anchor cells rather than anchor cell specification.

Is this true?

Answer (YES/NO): NO